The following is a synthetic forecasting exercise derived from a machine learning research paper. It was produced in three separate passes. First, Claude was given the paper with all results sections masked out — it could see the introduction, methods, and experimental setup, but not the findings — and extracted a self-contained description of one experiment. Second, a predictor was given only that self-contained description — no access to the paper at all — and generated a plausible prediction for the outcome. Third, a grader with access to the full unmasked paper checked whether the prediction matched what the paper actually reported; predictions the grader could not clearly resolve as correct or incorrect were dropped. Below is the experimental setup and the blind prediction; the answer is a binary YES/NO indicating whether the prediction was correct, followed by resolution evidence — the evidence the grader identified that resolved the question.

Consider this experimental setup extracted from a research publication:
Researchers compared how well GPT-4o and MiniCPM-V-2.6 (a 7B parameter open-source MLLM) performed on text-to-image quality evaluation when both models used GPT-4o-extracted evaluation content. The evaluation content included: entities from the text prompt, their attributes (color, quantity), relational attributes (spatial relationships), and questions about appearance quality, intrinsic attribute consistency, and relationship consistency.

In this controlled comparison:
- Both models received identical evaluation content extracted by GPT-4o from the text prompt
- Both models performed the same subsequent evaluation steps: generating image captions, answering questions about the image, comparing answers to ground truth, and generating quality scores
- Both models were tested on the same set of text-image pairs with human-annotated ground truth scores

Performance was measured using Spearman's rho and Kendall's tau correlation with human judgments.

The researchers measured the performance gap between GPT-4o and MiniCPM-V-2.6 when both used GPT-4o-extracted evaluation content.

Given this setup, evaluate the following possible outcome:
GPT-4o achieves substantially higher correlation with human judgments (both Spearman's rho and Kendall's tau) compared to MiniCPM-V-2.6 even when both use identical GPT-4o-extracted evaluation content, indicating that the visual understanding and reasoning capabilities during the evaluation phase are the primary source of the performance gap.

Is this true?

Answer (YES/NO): NO